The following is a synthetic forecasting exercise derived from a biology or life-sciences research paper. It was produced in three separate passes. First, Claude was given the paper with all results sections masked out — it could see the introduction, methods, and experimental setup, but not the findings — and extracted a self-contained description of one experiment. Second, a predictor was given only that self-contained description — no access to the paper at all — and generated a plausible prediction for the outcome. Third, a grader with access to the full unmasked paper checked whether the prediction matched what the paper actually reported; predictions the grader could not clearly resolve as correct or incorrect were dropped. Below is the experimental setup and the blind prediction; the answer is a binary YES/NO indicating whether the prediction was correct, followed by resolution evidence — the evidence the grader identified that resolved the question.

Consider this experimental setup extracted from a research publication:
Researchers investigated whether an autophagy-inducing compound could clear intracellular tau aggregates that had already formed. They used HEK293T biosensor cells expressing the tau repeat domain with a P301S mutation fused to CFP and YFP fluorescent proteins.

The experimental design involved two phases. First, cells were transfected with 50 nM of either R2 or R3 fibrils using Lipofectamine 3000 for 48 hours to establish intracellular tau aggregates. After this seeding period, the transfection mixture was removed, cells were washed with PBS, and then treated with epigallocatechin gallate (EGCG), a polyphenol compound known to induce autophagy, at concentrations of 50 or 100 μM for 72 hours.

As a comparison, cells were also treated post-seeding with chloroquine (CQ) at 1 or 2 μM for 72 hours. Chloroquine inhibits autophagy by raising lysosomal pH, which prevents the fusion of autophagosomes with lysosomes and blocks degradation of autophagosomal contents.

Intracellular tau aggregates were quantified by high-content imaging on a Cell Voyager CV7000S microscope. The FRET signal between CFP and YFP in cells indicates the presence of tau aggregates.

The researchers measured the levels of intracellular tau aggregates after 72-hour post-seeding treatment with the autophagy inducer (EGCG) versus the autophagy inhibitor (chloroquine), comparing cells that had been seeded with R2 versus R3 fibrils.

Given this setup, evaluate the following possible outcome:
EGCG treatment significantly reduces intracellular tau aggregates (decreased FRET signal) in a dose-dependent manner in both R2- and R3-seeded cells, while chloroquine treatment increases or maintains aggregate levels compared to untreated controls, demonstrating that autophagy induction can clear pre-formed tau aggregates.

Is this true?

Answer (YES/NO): NO